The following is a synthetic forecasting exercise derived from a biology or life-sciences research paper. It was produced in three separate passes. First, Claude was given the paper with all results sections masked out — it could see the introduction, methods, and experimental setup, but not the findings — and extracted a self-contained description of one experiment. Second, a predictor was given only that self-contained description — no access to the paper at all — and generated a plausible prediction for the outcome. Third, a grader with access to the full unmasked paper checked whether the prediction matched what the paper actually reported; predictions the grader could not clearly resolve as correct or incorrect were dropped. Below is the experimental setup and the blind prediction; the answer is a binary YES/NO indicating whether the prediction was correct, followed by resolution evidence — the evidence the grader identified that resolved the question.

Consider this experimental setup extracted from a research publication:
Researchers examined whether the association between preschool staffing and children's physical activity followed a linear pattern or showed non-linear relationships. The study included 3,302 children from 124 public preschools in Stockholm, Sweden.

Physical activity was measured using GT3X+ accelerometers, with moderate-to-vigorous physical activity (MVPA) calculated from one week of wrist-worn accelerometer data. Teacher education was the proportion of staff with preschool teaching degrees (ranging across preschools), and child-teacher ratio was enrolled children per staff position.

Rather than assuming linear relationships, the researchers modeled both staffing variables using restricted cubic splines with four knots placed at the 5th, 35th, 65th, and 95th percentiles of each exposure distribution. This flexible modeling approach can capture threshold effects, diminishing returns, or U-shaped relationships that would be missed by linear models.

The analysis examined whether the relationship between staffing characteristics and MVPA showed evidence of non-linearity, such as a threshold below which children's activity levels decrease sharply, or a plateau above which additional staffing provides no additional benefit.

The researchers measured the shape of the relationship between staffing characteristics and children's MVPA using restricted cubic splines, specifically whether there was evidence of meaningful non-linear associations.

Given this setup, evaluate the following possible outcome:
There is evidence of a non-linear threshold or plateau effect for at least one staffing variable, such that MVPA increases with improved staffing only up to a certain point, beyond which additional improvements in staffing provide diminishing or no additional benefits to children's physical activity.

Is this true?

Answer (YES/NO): NO